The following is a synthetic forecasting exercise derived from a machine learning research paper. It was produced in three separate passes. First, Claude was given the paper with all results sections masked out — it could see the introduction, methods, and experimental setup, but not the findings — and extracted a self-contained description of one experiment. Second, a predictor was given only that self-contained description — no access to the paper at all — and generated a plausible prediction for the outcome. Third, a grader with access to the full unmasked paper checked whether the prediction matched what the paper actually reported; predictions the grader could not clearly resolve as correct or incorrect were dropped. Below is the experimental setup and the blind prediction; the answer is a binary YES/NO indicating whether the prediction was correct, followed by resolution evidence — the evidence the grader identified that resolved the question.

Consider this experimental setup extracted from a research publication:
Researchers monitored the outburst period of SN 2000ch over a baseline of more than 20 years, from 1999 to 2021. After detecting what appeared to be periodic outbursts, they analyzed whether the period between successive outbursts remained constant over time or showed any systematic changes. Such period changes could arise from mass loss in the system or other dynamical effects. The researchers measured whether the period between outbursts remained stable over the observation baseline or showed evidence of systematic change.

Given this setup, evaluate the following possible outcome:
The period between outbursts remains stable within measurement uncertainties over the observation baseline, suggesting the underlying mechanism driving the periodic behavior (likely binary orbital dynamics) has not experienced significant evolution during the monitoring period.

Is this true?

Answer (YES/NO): NO